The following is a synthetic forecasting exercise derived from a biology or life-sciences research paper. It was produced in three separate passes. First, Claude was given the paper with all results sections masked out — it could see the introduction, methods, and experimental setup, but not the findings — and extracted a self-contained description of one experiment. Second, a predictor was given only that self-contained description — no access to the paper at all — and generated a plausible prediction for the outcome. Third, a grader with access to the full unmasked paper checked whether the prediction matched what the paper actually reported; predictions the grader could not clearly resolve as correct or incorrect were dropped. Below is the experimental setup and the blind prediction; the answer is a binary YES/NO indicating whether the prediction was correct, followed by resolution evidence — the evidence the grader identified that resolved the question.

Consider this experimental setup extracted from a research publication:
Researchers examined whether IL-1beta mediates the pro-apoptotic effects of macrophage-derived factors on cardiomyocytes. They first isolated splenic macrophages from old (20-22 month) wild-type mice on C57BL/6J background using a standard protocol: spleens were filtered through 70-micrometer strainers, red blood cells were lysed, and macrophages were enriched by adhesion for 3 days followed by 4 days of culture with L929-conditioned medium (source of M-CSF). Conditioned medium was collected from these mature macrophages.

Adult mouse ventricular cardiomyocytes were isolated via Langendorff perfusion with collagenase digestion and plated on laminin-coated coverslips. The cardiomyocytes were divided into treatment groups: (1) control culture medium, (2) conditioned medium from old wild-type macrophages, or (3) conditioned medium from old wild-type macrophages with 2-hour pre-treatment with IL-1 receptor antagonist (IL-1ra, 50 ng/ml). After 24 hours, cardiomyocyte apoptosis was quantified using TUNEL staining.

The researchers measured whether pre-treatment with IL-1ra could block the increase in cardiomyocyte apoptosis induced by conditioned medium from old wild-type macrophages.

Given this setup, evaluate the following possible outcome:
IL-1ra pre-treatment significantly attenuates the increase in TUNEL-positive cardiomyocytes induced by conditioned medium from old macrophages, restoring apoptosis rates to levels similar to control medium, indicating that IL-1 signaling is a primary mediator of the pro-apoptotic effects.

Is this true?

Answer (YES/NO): YES